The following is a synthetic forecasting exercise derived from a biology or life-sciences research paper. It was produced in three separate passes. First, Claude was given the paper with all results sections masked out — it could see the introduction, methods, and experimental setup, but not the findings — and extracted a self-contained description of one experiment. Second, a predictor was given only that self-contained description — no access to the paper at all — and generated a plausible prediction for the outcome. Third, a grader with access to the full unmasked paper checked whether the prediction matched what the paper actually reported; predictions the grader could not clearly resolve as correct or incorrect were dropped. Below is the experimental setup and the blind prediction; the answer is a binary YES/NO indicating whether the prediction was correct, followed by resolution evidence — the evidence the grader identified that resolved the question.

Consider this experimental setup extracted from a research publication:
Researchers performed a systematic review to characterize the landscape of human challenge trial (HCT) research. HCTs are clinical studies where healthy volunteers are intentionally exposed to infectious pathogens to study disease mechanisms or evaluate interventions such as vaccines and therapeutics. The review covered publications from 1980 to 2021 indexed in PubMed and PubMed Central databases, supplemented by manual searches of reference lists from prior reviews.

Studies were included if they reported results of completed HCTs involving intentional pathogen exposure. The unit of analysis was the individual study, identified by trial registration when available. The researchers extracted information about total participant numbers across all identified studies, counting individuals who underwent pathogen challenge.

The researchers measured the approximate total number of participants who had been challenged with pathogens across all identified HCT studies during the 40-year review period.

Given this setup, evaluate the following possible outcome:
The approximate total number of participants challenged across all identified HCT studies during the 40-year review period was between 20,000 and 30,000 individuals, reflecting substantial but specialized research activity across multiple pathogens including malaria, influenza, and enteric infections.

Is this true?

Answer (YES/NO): NO